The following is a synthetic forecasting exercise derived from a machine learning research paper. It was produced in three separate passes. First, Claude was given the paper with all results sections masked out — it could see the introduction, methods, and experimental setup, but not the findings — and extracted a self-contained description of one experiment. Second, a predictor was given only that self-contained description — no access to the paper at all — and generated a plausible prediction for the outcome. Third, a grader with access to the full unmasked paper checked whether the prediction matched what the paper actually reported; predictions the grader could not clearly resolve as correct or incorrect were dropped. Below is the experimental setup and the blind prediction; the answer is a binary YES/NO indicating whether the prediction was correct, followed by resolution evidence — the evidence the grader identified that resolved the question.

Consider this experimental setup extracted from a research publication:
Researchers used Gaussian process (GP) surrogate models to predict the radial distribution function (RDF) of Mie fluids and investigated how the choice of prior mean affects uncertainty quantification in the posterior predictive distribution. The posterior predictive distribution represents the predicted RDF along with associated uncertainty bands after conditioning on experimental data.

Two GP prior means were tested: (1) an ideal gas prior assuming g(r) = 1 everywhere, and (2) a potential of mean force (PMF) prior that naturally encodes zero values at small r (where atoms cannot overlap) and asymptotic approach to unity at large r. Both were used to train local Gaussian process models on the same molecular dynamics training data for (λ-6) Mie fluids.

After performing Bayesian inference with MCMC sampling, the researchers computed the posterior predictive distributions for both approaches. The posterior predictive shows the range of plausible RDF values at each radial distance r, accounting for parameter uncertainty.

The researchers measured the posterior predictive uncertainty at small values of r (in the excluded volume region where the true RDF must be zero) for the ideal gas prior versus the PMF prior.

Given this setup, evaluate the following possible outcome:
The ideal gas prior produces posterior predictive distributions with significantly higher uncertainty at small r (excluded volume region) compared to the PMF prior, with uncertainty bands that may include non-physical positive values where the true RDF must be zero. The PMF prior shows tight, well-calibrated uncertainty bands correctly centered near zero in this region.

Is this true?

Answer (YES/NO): YES